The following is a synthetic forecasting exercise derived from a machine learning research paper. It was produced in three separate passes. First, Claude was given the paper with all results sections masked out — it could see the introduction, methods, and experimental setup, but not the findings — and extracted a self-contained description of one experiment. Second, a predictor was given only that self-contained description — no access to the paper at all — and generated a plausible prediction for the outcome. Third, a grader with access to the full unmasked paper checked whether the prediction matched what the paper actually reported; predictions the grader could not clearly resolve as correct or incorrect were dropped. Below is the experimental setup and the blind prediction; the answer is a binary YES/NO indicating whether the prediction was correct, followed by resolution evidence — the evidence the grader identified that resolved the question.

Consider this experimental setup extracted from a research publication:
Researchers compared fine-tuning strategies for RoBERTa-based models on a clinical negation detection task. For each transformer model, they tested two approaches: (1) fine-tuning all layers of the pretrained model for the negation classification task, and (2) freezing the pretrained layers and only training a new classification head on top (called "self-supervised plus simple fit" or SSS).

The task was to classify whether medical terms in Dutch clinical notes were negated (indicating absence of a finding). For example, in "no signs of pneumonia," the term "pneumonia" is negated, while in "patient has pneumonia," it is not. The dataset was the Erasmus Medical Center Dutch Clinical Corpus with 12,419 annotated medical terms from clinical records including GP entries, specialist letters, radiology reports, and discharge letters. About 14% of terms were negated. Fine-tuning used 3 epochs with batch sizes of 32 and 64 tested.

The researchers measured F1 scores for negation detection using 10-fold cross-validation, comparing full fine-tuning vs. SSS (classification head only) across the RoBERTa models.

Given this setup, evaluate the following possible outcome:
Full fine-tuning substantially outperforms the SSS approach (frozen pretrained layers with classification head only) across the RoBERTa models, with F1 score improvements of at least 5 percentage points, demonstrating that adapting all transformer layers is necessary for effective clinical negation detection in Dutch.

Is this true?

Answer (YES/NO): NO